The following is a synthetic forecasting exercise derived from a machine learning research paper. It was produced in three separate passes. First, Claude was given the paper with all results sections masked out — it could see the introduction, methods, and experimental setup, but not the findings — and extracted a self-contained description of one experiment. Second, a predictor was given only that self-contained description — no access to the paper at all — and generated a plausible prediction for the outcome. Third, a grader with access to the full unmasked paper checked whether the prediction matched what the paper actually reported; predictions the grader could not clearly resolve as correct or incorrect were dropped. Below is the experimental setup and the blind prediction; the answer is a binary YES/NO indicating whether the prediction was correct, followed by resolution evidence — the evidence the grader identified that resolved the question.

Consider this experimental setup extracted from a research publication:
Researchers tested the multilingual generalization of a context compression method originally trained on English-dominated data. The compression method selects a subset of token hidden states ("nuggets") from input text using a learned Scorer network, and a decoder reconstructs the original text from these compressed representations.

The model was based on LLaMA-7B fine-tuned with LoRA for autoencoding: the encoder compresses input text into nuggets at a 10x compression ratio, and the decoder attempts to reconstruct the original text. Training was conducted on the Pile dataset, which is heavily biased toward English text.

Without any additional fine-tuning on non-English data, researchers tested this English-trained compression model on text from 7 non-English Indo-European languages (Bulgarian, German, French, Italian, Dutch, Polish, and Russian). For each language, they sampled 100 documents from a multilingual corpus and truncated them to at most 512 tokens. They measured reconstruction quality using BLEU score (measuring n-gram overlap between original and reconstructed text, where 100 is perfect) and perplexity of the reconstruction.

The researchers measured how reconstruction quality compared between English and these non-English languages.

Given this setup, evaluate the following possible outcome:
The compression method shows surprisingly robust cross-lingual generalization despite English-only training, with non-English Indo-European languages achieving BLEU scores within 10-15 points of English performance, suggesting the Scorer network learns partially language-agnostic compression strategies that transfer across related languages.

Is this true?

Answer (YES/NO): NO